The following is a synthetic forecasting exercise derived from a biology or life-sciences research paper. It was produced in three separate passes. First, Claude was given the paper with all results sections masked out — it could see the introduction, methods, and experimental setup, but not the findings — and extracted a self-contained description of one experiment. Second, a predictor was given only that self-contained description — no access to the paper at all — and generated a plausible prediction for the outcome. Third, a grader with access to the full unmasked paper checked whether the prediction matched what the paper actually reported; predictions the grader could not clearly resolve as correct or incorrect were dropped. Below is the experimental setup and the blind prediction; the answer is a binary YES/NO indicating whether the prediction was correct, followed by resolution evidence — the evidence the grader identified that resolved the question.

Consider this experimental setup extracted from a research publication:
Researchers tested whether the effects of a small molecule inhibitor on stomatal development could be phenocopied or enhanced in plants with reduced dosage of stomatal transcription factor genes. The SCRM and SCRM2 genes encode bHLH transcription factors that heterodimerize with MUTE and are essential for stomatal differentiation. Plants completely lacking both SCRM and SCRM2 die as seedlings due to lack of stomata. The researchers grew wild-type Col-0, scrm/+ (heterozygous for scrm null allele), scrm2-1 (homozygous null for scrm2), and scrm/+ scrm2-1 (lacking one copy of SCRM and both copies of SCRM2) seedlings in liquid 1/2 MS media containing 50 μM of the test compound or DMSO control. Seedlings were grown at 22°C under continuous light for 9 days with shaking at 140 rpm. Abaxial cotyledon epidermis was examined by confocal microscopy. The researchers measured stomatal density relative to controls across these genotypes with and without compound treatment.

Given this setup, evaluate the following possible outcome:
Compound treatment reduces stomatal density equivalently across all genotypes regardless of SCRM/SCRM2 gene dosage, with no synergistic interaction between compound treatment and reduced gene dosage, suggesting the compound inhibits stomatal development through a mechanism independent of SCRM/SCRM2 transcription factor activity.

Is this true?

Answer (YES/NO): NO